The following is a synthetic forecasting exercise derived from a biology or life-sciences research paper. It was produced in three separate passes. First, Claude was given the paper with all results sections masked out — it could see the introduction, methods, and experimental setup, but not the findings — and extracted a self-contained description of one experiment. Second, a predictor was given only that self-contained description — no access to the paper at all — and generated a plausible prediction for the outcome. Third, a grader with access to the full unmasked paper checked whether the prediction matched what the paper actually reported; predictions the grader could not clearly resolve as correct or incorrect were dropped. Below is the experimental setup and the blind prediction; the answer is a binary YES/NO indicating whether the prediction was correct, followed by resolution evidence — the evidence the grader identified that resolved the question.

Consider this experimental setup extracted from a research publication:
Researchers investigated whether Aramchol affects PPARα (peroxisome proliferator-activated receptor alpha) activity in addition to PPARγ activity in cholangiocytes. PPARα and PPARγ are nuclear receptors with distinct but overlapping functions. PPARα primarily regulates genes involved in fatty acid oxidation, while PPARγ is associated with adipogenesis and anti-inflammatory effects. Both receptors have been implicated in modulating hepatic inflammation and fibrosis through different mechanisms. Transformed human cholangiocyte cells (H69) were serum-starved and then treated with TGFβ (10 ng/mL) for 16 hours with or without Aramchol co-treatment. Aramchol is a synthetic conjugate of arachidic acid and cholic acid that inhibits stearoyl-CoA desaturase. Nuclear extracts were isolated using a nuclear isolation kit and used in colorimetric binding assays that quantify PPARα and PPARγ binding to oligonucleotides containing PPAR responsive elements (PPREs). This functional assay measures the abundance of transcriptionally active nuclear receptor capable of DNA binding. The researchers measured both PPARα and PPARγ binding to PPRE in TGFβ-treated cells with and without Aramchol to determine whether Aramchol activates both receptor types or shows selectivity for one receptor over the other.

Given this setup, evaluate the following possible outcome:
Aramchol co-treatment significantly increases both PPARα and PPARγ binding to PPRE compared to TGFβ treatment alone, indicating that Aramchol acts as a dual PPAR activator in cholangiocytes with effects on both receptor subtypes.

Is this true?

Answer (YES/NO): YES